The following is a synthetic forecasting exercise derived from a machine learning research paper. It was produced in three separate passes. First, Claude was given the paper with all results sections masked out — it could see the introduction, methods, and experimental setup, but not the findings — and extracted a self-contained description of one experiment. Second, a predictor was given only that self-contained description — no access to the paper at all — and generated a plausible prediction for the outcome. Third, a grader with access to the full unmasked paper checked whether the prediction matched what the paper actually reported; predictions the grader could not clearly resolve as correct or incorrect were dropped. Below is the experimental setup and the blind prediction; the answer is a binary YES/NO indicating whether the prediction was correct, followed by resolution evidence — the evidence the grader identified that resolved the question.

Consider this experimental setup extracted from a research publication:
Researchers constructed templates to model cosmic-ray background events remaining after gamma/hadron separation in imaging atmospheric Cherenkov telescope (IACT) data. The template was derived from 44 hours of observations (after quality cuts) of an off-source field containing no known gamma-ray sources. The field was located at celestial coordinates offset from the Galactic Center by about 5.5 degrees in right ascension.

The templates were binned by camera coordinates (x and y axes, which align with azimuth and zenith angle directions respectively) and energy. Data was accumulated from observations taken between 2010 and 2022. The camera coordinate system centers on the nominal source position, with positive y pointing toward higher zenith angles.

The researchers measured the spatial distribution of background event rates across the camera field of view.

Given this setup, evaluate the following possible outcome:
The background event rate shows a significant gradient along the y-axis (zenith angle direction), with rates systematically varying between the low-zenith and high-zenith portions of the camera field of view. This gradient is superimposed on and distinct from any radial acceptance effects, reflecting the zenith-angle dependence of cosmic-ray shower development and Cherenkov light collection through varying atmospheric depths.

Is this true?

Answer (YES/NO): YES